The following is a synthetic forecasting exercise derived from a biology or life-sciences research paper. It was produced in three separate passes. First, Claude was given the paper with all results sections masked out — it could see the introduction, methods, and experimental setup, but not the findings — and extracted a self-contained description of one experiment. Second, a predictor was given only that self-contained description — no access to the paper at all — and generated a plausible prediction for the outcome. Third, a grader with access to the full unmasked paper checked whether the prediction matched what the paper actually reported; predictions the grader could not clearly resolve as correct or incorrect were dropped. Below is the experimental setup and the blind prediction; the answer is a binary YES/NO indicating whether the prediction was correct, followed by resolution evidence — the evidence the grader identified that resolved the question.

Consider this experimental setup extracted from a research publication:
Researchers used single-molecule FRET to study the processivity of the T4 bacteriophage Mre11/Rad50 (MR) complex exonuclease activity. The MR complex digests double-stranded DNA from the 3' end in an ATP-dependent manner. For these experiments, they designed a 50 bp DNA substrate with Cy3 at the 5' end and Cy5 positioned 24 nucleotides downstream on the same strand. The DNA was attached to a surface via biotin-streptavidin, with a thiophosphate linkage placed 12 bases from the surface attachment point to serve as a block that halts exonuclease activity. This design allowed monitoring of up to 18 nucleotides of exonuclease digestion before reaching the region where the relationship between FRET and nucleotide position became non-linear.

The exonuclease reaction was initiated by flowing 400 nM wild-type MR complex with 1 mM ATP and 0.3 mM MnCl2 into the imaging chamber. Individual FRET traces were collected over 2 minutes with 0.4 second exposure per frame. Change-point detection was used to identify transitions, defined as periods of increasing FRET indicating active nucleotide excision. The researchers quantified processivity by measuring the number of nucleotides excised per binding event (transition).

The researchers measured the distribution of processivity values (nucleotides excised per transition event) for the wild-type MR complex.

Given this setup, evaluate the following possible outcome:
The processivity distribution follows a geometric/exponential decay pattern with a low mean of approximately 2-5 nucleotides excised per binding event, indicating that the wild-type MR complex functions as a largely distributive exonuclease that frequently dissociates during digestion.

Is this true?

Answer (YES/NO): NO